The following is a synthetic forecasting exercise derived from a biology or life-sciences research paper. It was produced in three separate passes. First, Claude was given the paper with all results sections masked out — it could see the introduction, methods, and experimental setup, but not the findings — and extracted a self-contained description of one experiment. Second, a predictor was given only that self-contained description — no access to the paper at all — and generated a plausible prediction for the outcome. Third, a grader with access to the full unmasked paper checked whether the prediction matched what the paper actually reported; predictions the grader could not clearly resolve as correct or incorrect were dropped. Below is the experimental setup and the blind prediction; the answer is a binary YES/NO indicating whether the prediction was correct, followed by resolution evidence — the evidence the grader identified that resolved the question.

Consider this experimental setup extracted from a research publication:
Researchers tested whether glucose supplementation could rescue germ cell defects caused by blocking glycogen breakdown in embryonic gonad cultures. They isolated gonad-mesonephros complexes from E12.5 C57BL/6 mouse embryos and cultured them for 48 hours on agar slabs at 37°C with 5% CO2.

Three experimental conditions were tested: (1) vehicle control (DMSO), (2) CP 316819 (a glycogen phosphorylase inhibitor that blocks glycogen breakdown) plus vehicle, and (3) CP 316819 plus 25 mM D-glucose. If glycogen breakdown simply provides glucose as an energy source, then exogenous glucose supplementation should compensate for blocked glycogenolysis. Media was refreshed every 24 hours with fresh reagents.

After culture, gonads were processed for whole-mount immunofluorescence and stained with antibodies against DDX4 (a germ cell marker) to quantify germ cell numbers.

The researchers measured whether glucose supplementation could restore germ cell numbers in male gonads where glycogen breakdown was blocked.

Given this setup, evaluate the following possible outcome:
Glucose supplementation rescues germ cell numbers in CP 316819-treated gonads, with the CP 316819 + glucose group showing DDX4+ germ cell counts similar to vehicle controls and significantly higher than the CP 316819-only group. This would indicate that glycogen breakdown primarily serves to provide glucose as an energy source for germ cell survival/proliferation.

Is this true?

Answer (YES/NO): NO